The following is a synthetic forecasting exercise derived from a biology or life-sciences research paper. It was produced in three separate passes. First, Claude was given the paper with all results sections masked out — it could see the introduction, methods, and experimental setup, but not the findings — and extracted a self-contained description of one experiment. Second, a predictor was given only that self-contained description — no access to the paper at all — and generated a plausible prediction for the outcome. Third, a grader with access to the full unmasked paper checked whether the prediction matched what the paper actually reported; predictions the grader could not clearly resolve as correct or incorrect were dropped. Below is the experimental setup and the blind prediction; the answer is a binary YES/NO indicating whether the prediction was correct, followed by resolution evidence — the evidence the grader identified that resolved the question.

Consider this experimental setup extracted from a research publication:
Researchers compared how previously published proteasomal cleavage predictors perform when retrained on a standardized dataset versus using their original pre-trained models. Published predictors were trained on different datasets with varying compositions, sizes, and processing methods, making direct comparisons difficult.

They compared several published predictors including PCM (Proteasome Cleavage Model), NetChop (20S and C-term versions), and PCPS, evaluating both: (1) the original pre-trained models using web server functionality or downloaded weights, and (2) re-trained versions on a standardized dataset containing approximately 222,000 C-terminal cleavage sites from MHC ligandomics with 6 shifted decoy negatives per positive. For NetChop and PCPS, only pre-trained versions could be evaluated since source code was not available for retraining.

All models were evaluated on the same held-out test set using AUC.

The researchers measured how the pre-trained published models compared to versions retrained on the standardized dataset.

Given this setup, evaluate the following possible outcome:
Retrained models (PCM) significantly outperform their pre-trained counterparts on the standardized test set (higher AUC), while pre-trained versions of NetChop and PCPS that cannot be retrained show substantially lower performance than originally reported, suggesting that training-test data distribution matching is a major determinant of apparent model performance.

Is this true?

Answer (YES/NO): NO